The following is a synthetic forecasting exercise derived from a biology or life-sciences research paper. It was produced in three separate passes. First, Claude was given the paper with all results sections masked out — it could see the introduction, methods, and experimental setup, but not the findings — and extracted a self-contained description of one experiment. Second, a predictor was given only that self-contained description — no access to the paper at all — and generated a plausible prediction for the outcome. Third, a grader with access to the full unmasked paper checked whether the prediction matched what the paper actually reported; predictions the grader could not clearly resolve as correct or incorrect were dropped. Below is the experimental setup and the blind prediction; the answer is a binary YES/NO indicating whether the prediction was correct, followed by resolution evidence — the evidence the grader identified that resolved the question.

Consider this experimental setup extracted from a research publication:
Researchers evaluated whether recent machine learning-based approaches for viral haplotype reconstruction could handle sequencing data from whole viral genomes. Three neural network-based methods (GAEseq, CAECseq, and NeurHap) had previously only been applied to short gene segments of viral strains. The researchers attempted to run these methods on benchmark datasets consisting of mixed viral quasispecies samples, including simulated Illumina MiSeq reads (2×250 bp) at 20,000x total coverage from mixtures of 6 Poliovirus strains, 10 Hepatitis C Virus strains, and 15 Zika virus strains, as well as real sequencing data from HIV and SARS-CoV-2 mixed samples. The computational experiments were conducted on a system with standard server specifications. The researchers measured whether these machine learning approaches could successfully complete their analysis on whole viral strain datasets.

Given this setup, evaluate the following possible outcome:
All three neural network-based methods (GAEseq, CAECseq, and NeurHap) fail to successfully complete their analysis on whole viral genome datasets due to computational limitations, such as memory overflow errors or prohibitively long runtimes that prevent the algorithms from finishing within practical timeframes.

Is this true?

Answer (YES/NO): YES